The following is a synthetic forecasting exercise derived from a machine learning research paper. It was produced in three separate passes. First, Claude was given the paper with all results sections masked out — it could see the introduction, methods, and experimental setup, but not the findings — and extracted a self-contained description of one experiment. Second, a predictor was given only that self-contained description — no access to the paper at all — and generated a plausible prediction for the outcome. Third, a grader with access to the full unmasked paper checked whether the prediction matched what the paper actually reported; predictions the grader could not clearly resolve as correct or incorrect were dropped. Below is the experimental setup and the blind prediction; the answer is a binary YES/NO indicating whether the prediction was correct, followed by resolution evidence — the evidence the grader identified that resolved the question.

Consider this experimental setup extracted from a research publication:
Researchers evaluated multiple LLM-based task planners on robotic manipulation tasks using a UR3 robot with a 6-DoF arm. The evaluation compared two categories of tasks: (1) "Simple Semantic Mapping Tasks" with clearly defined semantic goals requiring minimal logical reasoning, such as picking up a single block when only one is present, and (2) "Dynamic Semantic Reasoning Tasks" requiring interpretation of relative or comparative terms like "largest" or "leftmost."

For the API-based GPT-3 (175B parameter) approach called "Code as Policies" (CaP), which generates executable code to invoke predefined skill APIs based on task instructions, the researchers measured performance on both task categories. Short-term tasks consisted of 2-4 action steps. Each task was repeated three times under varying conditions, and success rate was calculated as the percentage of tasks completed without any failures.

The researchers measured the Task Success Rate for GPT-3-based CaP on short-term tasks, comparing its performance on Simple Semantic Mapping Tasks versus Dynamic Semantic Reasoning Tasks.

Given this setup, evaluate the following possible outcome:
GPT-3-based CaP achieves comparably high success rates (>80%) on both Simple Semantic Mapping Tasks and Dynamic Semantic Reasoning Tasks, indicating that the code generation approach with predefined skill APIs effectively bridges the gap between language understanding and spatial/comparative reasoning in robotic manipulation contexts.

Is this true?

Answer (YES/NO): NO